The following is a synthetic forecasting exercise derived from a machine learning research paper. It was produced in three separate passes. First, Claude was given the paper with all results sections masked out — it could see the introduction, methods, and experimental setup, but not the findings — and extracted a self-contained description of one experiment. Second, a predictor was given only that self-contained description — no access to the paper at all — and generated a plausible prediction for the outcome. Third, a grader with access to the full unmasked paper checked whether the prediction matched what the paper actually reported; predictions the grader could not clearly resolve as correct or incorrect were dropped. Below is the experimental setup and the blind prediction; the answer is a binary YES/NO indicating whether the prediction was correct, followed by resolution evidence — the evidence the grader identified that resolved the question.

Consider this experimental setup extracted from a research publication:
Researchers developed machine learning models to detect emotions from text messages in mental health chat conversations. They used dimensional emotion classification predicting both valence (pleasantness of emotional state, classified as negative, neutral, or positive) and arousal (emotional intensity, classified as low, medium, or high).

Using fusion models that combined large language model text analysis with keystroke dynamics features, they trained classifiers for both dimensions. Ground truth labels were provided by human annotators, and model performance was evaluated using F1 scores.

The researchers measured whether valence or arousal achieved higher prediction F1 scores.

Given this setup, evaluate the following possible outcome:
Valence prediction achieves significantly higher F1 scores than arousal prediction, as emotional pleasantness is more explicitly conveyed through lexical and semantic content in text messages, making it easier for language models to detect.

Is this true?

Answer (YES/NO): NO